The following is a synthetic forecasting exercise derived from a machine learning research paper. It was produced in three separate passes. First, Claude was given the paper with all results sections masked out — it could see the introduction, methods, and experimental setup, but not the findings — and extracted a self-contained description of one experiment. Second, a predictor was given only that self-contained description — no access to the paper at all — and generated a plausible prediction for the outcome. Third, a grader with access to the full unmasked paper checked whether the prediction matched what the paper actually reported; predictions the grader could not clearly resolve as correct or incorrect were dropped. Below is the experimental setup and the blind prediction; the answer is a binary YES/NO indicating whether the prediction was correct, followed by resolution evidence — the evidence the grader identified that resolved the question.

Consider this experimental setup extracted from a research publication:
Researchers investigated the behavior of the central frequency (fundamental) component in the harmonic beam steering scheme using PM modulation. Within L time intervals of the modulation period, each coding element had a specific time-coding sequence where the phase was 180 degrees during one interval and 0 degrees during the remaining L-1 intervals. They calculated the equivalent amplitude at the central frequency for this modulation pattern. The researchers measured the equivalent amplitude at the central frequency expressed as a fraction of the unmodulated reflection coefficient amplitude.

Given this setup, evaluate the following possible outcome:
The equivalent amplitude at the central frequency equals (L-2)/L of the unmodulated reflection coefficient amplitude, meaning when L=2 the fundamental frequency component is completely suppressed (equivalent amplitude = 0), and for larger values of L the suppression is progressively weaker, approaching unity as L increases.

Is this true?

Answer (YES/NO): YES